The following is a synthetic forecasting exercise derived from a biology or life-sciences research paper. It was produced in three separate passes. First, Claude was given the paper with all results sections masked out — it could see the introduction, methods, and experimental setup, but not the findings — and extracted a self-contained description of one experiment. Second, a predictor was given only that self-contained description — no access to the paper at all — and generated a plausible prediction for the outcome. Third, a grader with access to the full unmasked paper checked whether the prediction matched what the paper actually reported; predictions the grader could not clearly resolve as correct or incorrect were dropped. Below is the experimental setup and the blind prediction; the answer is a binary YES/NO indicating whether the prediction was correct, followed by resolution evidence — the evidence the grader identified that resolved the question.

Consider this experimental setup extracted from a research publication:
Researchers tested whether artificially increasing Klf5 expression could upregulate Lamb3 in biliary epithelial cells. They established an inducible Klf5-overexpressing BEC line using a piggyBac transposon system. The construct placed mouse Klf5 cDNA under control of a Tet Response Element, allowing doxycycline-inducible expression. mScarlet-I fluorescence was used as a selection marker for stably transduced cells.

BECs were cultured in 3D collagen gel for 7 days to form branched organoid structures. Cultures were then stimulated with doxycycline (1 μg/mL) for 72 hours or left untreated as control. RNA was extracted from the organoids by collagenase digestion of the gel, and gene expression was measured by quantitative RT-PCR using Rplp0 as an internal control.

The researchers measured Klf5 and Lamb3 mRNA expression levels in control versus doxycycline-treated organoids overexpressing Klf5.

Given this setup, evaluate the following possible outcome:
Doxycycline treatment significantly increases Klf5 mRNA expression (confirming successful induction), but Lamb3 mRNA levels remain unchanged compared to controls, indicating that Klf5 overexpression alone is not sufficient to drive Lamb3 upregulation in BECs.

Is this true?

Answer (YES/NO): NO